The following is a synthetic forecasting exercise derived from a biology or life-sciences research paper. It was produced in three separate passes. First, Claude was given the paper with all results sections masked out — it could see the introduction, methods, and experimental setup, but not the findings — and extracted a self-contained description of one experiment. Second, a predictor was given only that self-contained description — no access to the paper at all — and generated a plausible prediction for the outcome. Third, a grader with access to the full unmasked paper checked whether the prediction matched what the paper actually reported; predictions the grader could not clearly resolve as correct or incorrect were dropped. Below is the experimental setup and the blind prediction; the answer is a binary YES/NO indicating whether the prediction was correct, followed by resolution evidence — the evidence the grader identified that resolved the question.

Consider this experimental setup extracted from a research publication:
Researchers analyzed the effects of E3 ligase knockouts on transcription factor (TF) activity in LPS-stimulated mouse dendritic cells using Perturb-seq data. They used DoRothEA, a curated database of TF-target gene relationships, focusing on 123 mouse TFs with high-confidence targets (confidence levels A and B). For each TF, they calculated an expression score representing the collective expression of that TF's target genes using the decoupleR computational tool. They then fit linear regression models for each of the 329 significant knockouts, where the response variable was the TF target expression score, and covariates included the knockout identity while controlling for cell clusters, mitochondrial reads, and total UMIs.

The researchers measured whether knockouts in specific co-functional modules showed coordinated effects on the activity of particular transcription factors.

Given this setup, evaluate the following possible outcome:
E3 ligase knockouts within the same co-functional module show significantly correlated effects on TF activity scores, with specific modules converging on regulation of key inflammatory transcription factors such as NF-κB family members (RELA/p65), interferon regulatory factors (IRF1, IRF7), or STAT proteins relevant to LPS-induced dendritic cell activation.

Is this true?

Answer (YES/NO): YES